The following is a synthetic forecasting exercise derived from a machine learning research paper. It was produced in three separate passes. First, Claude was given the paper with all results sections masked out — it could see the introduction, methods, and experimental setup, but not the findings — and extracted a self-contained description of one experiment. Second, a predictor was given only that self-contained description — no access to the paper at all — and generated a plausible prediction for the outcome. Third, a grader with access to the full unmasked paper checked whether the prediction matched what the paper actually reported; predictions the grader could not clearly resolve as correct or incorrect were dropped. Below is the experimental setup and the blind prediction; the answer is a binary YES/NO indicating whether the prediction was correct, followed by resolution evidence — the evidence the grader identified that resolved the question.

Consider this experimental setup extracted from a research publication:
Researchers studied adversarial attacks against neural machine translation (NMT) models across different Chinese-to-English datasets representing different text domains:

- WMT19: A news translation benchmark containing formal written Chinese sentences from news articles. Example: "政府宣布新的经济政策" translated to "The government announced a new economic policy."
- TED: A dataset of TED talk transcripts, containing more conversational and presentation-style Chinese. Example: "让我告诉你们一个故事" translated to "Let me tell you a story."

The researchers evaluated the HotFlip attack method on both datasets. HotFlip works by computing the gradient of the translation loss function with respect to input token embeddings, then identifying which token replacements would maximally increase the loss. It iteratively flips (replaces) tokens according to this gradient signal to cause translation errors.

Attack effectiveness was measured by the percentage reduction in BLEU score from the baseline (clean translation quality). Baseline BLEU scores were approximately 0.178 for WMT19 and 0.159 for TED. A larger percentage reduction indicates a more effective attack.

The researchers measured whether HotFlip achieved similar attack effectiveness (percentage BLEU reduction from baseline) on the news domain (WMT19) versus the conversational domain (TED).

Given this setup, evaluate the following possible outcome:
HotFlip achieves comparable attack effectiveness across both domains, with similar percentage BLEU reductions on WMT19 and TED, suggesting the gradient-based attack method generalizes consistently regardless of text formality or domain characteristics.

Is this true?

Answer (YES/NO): YES